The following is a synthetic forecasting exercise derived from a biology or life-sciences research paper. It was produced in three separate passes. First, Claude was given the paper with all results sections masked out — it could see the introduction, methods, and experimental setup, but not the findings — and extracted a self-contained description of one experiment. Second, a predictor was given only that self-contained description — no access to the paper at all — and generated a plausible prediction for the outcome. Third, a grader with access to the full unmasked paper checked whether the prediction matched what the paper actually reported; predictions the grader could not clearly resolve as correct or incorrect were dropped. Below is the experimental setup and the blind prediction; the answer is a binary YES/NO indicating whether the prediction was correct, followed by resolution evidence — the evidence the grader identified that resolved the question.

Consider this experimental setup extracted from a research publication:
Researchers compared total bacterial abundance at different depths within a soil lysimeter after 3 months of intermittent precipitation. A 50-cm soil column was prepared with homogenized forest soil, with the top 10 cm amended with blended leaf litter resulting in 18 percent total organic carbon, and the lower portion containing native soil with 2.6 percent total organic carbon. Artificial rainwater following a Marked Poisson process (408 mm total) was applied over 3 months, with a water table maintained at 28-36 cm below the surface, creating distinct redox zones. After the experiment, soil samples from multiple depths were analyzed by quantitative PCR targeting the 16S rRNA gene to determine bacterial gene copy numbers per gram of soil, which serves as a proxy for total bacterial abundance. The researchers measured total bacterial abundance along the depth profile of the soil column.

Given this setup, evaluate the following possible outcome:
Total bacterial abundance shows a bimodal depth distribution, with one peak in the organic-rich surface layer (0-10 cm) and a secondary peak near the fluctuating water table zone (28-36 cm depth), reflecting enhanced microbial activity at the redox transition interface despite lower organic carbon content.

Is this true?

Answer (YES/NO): NO